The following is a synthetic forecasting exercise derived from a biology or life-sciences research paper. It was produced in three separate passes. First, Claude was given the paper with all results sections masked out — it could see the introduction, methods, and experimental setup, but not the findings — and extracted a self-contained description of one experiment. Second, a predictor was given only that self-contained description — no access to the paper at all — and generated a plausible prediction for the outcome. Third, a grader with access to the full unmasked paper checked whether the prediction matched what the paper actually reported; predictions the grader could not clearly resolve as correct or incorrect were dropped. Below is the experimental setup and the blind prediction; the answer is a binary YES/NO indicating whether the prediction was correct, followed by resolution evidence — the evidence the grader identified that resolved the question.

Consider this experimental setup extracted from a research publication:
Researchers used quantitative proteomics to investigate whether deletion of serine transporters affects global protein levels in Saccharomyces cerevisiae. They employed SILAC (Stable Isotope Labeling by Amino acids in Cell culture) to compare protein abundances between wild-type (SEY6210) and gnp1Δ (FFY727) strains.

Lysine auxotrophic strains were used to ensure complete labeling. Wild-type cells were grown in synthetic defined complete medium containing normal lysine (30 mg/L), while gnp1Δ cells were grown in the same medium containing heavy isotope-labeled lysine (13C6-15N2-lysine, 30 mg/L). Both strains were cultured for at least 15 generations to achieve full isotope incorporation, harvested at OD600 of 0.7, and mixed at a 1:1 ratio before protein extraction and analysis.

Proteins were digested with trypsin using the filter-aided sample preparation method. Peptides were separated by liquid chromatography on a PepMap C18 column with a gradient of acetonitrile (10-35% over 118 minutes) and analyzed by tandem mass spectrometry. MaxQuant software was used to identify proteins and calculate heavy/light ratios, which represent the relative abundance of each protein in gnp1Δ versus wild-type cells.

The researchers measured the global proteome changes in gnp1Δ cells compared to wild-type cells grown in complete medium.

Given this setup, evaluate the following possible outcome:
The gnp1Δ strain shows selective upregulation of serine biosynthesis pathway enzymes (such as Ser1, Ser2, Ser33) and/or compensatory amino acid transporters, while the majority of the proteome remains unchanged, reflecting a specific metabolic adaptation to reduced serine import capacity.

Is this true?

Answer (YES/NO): YES